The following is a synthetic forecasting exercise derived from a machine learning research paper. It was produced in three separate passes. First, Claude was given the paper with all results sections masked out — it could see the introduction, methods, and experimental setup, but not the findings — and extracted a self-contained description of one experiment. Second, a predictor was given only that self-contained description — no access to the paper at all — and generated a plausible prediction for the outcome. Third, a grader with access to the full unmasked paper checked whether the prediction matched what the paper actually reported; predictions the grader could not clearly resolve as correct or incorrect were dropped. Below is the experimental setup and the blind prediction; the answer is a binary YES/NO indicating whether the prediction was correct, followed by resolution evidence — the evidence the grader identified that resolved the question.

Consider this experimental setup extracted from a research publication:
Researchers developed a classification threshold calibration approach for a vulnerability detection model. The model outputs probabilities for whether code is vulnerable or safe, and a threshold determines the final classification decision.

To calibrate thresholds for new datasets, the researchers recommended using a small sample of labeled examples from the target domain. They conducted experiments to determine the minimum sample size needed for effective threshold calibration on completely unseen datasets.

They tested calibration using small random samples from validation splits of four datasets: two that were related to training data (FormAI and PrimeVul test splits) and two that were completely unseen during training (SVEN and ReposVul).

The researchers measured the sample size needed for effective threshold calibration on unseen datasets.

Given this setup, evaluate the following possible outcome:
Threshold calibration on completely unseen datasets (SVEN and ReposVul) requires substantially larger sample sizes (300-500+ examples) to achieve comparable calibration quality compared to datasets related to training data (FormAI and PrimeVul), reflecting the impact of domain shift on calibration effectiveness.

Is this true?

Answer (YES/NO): NO